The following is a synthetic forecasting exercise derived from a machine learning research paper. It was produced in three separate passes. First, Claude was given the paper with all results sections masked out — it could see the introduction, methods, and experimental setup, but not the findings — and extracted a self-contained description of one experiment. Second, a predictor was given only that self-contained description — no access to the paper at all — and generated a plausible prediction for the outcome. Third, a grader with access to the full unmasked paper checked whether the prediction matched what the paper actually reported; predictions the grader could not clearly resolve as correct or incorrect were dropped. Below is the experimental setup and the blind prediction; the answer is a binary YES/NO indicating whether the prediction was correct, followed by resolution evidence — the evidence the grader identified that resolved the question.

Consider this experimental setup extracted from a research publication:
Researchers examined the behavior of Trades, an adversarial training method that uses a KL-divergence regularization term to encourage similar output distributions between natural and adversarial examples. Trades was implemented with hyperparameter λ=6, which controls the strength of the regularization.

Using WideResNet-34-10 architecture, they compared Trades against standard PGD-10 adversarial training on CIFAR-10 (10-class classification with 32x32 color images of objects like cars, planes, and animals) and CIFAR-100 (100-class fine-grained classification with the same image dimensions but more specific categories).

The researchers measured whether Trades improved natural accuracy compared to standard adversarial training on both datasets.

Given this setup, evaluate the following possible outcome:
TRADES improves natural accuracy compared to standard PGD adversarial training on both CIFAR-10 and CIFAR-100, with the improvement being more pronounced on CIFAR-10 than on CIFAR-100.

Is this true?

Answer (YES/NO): NO